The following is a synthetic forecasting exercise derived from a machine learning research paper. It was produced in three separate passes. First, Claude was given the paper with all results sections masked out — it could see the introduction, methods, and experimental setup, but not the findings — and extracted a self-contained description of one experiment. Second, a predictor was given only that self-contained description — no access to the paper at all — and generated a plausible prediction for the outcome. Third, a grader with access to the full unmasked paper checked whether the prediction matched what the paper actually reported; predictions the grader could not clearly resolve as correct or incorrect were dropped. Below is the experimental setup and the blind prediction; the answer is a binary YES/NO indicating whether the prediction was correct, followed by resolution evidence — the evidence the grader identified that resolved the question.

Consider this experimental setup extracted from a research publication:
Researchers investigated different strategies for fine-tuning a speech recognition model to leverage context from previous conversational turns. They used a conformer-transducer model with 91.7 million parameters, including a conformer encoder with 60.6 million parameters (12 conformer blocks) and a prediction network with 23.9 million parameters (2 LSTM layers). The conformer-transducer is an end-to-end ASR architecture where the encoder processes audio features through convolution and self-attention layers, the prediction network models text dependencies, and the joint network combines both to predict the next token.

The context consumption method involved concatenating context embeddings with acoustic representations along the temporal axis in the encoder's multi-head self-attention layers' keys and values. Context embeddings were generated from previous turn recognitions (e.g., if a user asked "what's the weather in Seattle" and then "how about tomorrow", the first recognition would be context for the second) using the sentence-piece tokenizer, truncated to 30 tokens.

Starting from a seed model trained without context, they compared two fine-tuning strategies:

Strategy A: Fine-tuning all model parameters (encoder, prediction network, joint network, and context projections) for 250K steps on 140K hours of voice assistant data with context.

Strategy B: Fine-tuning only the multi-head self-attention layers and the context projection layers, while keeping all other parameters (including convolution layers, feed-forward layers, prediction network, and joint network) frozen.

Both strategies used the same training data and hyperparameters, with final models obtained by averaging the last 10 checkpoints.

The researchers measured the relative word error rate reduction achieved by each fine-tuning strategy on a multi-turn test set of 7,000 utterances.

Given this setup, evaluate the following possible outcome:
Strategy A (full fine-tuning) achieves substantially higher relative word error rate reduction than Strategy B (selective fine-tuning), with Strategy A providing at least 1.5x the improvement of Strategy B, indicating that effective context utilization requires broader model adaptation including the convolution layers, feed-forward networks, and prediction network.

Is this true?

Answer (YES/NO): NO